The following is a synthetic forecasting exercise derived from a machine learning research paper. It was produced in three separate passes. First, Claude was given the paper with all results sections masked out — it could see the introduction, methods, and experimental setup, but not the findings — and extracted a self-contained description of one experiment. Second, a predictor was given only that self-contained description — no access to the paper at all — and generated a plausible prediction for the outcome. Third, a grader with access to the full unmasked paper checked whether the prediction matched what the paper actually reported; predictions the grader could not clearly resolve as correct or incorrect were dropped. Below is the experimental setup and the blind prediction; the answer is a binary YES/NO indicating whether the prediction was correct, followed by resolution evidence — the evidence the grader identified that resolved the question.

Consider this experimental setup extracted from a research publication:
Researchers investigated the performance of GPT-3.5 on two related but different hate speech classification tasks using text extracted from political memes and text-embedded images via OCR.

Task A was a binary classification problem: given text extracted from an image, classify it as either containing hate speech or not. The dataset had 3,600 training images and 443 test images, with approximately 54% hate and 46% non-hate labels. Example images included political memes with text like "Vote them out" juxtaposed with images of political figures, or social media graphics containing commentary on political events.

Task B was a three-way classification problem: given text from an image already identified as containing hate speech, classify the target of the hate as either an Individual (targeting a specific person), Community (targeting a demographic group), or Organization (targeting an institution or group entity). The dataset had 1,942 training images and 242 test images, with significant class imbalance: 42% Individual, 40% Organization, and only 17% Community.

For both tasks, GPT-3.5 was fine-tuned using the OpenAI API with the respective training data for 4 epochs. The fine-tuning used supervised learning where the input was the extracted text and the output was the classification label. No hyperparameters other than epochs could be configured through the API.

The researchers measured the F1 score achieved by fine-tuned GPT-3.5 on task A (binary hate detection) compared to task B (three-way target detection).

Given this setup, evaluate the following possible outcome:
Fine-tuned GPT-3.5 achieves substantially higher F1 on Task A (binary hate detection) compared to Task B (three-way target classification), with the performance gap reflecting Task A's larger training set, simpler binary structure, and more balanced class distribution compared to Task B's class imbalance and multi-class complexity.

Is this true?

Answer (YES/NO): YES